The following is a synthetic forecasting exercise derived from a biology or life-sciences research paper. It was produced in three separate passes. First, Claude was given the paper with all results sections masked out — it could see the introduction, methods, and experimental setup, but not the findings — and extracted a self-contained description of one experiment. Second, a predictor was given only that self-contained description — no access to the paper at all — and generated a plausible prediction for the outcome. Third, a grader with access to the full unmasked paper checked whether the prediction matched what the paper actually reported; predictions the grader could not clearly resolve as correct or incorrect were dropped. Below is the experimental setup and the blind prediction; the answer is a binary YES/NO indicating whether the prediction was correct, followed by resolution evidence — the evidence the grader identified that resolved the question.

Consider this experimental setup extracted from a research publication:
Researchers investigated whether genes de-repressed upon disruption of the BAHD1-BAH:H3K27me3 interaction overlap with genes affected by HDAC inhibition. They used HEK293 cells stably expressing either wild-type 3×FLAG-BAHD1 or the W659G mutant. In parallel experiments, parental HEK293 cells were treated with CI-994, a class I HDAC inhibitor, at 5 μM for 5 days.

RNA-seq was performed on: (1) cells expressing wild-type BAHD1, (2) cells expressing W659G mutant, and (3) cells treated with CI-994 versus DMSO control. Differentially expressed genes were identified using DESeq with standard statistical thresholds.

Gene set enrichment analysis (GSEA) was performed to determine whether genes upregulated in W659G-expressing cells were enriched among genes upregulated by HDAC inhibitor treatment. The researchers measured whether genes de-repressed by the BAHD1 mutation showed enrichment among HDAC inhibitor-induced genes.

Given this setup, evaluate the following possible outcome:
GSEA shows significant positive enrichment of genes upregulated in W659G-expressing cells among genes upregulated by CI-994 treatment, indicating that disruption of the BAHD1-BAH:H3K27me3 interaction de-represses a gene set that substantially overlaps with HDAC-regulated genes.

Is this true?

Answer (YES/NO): YES